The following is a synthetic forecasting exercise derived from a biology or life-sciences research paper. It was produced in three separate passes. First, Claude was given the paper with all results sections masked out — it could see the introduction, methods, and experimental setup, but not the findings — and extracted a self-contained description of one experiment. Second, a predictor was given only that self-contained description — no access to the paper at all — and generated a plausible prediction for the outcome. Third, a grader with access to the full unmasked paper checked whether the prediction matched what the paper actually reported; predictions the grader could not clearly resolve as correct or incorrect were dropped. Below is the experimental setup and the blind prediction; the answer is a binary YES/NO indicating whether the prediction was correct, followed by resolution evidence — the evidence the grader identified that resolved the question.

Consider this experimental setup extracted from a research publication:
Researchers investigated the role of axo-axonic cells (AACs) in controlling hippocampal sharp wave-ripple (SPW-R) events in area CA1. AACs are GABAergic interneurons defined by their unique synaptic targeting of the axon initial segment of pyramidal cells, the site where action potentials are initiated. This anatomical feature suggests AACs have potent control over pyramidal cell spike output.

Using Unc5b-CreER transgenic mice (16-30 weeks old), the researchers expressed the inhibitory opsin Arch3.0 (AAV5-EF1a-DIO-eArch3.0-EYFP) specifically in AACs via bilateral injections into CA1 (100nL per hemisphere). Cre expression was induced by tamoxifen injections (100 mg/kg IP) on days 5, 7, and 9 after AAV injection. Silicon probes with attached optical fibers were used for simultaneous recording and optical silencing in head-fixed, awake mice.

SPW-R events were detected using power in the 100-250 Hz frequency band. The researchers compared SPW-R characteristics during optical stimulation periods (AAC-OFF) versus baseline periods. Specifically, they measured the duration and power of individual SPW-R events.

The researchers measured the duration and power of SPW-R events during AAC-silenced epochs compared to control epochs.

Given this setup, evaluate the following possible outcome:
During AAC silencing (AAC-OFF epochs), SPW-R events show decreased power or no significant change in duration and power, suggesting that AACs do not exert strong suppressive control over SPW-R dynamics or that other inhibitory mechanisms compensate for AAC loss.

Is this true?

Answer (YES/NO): NO